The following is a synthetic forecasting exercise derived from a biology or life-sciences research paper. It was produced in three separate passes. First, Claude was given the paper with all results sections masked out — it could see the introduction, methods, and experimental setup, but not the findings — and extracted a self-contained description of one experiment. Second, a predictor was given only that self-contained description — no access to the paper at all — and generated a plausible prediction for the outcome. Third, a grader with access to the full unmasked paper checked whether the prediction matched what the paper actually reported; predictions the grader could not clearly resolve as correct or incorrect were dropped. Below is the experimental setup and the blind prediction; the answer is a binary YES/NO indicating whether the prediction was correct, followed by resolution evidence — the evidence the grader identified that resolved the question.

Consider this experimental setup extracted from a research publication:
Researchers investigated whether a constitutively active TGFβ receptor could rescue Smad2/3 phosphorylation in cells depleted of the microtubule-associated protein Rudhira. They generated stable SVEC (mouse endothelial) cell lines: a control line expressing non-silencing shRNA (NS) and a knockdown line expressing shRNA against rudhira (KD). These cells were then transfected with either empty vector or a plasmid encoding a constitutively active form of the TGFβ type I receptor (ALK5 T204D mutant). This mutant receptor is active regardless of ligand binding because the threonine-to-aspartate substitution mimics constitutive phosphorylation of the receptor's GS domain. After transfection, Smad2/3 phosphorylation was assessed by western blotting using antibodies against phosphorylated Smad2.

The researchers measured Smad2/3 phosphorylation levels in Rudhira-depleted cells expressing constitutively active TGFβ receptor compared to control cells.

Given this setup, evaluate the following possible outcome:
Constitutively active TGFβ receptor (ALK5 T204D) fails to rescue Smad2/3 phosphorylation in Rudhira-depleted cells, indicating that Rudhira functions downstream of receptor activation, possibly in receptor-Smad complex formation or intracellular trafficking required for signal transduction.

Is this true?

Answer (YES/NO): YES